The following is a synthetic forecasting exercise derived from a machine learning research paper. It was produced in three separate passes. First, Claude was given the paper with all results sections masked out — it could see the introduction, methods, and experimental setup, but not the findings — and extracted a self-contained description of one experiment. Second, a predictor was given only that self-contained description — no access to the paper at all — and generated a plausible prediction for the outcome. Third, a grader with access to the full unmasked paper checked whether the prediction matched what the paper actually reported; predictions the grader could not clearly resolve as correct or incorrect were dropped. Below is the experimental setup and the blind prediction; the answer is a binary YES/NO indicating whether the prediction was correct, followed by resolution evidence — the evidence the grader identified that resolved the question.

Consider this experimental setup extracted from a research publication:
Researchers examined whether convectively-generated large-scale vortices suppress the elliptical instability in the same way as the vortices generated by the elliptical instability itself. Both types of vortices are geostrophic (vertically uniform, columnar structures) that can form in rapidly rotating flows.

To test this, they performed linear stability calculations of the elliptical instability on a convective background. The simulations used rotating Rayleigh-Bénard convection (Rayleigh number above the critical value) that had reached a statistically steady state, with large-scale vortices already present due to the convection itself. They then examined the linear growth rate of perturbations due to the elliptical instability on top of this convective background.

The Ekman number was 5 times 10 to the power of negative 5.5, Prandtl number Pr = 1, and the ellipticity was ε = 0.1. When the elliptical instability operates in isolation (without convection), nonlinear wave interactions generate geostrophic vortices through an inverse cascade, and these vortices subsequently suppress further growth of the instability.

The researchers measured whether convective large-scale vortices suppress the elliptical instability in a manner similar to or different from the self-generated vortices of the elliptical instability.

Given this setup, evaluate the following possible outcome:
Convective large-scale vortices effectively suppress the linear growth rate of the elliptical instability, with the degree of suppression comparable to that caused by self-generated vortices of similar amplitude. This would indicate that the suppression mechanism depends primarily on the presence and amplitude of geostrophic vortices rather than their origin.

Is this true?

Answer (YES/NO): YES